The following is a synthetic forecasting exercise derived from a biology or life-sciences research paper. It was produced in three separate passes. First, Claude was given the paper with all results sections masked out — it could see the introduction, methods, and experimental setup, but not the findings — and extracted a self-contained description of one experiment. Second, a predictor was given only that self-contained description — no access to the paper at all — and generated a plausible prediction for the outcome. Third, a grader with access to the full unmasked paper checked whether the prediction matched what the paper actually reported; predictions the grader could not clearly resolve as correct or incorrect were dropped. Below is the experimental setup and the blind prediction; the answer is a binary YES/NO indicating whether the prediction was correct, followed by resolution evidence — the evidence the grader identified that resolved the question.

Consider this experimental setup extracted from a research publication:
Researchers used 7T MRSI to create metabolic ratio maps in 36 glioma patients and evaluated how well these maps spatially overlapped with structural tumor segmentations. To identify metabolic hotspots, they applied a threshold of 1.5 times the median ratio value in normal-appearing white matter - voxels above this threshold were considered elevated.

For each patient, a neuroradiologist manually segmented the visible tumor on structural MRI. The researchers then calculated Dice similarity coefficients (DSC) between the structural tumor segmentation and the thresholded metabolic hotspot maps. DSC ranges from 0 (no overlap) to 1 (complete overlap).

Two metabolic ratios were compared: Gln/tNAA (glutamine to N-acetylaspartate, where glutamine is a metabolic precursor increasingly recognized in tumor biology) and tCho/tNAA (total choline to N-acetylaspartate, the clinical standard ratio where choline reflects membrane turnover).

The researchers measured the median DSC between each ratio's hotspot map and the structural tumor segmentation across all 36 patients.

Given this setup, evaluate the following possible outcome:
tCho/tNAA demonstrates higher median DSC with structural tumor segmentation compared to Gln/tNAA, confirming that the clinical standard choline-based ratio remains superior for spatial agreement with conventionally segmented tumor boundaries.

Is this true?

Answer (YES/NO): NO